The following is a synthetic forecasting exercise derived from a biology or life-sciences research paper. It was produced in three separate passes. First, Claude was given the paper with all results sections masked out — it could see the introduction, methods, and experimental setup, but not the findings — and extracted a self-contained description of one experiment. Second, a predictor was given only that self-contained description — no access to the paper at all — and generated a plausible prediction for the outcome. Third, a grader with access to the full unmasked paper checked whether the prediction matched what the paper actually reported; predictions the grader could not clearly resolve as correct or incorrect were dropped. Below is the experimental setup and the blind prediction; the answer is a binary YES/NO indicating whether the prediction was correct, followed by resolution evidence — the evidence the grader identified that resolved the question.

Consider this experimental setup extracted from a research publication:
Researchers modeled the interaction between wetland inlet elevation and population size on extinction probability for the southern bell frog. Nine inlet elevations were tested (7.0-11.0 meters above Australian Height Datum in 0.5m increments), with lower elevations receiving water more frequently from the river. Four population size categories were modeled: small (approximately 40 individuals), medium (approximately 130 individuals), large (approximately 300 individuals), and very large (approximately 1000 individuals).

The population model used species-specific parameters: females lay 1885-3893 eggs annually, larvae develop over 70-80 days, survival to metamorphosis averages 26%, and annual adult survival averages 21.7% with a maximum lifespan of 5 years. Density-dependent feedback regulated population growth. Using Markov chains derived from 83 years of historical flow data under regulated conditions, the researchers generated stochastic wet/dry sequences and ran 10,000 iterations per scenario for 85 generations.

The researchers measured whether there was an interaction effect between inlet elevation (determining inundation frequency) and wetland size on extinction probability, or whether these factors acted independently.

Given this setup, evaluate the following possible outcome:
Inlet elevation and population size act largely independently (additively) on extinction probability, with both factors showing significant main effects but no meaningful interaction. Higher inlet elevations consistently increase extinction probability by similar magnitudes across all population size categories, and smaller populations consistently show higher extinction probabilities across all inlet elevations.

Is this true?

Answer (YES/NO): NO